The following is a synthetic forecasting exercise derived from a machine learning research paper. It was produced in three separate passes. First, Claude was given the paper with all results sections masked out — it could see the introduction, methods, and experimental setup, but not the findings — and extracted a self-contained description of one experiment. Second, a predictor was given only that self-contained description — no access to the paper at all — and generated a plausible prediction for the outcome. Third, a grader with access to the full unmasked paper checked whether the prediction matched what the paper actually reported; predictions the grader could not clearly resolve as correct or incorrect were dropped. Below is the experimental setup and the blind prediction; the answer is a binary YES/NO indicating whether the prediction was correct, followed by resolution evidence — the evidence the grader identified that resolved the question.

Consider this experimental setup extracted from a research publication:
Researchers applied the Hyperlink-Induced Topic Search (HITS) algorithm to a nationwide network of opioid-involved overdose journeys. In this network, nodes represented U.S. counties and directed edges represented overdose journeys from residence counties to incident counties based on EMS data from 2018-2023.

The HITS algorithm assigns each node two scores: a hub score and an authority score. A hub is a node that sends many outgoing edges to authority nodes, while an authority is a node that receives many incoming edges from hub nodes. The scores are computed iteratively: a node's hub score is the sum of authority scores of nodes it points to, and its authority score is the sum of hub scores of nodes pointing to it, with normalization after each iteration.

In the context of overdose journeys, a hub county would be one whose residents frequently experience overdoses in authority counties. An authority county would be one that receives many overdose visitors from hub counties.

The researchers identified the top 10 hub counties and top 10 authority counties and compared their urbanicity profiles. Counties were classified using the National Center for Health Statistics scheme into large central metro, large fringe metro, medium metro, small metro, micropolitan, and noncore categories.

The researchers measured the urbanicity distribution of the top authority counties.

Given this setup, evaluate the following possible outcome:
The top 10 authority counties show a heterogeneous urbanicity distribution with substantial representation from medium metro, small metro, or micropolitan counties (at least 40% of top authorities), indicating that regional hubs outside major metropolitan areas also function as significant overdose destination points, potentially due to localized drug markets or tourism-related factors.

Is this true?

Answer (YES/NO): NO